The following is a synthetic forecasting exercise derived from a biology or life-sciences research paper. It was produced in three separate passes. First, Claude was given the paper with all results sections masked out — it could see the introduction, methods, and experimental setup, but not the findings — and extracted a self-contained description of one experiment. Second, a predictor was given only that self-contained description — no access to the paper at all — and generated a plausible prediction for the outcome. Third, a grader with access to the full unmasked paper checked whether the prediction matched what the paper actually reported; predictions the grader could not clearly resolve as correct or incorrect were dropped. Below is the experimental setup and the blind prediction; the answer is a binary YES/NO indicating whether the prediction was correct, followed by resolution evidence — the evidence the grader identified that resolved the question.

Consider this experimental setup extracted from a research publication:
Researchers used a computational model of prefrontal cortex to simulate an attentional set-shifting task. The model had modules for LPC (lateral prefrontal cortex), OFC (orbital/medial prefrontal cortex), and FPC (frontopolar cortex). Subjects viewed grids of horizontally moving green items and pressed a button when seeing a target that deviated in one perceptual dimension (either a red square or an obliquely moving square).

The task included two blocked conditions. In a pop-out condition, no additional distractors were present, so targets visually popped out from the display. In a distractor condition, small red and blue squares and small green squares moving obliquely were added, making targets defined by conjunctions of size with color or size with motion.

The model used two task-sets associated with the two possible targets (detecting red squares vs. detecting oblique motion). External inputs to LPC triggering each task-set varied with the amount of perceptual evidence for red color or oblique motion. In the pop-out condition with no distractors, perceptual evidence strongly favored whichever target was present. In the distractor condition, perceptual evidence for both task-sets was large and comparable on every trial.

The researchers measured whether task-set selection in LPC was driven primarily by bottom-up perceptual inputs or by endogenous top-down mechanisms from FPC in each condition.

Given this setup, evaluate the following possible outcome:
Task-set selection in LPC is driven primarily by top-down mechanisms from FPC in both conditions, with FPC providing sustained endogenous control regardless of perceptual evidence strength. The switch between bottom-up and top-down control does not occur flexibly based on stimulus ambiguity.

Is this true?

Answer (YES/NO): NO